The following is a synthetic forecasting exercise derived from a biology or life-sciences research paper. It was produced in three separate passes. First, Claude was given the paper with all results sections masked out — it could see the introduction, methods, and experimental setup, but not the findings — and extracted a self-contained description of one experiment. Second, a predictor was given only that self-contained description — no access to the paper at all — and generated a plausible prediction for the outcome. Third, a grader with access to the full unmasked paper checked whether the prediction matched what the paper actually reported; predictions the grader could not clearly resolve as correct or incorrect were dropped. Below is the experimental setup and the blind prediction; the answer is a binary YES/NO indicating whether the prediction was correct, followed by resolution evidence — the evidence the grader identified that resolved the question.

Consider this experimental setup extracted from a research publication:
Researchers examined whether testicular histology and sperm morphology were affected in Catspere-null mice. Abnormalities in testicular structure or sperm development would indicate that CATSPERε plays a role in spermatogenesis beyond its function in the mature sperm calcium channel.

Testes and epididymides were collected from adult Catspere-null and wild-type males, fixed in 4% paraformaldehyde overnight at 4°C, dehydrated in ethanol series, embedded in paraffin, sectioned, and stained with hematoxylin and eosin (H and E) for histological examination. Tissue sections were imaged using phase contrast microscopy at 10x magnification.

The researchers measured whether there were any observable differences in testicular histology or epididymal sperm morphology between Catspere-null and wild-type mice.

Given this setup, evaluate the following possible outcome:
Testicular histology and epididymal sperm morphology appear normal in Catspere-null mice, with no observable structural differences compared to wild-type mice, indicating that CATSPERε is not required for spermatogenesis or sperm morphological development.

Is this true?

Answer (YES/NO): YES